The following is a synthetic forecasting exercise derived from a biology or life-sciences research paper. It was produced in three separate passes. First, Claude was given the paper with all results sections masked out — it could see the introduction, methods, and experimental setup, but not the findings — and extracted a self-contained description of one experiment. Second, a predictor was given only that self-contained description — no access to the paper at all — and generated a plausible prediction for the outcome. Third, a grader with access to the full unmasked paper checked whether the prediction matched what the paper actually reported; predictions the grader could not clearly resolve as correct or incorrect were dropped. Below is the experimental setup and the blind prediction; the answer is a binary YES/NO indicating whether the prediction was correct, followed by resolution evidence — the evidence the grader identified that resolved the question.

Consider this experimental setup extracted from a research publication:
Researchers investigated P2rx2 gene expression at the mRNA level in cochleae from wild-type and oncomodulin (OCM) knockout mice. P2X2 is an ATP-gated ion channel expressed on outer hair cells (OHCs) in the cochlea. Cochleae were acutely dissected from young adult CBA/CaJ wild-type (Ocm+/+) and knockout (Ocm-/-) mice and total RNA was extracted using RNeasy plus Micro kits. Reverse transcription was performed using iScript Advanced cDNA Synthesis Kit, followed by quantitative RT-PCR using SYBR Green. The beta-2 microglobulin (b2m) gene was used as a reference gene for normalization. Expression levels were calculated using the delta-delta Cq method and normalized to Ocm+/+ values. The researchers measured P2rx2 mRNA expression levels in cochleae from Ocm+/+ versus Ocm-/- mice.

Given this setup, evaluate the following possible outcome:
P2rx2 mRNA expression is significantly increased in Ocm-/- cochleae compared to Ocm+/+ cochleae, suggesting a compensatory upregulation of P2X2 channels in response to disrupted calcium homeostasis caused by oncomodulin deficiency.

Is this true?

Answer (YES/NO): YES